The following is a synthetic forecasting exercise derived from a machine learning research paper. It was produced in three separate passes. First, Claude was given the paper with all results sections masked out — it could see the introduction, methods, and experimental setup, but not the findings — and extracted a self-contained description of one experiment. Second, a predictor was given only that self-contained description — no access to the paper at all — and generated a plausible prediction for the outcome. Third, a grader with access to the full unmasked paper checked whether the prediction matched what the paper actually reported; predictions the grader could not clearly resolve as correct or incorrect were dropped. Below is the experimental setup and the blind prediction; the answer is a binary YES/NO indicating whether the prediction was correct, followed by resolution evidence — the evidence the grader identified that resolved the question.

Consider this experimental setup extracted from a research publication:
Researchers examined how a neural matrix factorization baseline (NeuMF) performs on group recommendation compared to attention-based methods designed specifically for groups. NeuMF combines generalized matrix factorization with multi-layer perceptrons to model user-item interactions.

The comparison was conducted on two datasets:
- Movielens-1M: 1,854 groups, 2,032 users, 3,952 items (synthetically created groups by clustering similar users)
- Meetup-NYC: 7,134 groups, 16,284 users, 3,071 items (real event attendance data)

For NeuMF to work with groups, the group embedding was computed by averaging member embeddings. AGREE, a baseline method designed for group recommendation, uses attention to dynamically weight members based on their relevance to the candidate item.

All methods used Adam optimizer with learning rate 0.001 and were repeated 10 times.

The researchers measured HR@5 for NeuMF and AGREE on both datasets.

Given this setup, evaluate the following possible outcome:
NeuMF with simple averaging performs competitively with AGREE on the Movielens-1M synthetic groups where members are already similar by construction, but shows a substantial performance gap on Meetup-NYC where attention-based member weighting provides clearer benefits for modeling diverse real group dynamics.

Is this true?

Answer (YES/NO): YES